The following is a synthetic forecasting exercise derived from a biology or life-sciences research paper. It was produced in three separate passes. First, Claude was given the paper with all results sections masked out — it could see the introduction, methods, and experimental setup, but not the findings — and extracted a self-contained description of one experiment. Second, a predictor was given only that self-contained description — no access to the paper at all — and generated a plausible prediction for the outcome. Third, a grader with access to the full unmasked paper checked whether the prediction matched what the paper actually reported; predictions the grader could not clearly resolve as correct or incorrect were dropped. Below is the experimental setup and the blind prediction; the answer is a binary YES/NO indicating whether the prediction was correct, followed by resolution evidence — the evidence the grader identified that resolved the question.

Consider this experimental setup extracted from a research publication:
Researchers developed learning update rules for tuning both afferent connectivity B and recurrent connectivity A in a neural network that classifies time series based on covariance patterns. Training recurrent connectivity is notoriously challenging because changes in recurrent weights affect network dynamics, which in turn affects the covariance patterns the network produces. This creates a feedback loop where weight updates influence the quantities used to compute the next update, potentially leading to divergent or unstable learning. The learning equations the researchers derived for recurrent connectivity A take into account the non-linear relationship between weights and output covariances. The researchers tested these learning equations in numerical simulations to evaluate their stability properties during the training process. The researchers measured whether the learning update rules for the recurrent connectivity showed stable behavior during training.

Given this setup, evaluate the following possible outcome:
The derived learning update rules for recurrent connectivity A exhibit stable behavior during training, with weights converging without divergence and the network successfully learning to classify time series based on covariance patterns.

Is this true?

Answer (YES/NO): YES